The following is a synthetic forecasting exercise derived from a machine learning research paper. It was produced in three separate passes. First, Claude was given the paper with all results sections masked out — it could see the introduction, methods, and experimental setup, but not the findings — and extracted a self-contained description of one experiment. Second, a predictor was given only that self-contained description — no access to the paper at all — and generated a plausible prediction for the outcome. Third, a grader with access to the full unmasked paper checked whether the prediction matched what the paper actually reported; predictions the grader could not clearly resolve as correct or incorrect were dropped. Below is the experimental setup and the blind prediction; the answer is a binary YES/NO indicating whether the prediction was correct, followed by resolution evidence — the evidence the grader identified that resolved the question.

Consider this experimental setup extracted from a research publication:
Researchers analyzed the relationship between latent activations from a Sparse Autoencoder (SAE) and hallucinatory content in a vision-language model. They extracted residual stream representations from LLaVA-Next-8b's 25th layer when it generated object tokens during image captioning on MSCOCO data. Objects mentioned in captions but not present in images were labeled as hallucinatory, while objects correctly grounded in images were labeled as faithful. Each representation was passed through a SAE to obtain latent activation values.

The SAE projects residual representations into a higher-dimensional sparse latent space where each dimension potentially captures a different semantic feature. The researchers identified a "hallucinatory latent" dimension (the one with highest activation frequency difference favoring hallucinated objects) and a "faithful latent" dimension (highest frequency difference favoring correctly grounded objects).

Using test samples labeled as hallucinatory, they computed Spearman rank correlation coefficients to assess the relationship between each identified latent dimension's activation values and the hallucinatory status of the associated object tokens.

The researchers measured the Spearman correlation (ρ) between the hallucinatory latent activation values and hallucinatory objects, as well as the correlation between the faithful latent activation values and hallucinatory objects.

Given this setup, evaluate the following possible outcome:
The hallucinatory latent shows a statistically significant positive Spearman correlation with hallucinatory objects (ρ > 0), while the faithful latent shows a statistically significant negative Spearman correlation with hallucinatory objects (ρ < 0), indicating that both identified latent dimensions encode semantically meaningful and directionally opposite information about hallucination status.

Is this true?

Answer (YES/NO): YES